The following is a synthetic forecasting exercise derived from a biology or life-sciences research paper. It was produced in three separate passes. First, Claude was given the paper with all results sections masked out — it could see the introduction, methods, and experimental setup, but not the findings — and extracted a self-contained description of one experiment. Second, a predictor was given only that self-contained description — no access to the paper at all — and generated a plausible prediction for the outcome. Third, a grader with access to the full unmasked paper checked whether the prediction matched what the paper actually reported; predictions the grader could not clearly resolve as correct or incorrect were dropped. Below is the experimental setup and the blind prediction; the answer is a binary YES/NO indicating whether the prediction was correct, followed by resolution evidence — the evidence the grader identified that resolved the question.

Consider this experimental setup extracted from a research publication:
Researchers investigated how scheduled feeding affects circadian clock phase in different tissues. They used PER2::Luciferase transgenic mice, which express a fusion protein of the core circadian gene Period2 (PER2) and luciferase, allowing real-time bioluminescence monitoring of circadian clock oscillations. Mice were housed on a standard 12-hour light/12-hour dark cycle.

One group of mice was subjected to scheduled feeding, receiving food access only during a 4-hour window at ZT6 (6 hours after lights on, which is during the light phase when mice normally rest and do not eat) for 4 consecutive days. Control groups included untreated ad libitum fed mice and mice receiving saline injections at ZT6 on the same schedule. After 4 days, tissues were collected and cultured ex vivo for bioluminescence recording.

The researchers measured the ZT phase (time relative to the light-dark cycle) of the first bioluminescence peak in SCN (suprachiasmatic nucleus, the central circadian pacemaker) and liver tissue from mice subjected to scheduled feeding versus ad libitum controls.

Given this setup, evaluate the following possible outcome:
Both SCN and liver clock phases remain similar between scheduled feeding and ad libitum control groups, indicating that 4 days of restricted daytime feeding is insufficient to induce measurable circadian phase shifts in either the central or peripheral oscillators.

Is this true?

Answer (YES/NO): NO